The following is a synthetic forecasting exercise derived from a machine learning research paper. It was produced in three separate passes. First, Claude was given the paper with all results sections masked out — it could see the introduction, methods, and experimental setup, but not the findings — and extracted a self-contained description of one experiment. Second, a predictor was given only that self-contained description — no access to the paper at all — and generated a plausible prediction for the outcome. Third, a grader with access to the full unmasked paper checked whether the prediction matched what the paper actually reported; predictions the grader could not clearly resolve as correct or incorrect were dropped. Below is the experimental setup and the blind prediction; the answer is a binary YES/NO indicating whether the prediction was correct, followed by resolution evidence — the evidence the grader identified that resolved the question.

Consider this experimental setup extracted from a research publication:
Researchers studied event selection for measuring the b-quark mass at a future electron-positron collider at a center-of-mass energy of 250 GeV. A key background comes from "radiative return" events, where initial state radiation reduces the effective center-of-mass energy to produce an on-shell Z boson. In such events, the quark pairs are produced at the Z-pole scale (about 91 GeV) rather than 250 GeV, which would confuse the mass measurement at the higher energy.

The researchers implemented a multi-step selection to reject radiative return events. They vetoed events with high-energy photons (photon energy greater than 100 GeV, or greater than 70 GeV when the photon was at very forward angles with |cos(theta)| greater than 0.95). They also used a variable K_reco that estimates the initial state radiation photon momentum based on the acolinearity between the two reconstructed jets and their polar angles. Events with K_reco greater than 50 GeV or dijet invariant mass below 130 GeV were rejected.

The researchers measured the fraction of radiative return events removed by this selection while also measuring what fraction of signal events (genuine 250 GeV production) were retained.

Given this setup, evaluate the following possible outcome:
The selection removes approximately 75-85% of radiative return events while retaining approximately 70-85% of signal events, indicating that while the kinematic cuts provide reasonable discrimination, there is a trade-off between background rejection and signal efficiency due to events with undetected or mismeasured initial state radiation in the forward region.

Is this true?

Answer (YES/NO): NO